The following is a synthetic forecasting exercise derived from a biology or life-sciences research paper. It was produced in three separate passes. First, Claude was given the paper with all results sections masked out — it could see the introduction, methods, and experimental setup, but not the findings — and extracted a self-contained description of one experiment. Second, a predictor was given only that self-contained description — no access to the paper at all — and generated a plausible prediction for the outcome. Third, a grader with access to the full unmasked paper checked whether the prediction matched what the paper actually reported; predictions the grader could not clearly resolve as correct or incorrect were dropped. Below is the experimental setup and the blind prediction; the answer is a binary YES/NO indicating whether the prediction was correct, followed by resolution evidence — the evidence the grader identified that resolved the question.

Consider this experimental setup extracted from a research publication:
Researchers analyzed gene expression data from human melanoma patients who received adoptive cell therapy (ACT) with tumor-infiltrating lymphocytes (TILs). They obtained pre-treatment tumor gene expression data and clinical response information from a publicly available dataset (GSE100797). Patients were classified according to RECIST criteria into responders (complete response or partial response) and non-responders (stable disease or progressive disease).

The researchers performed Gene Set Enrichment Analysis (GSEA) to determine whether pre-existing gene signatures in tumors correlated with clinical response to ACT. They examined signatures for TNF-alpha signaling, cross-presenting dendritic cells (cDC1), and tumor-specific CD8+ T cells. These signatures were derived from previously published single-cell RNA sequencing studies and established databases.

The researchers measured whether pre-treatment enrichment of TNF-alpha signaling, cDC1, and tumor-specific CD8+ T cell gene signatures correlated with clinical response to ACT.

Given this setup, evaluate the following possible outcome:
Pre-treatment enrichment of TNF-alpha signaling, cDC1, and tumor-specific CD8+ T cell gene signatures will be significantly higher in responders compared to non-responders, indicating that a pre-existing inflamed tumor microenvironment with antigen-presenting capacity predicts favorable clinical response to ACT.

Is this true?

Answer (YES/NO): YES